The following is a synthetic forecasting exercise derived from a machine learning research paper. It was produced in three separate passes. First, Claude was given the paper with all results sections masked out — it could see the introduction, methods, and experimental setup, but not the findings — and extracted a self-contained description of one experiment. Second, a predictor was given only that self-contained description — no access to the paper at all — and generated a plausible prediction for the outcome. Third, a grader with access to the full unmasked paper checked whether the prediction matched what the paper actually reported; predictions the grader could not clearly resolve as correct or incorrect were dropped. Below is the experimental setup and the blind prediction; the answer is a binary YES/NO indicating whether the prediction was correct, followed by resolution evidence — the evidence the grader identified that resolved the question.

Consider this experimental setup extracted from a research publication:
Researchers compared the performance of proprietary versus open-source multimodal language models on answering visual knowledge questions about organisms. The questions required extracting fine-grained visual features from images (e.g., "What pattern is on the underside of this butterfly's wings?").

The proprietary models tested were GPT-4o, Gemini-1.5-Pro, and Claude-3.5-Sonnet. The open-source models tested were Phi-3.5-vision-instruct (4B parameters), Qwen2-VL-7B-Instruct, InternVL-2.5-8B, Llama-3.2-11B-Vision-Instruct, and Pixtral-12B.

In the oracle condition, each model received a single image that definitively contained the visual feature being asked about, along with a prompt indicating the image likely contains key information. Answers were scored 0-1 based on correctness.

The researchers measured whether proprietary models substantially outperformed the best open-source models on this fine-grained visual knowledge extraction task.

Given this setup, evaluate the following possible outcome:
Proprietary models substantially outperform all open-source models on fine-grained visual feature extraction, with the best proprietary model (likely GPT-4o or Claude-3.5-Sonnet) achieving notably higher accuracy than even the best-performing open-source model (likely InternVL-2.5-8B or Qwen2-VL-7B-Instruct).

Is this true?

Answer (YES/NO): NO